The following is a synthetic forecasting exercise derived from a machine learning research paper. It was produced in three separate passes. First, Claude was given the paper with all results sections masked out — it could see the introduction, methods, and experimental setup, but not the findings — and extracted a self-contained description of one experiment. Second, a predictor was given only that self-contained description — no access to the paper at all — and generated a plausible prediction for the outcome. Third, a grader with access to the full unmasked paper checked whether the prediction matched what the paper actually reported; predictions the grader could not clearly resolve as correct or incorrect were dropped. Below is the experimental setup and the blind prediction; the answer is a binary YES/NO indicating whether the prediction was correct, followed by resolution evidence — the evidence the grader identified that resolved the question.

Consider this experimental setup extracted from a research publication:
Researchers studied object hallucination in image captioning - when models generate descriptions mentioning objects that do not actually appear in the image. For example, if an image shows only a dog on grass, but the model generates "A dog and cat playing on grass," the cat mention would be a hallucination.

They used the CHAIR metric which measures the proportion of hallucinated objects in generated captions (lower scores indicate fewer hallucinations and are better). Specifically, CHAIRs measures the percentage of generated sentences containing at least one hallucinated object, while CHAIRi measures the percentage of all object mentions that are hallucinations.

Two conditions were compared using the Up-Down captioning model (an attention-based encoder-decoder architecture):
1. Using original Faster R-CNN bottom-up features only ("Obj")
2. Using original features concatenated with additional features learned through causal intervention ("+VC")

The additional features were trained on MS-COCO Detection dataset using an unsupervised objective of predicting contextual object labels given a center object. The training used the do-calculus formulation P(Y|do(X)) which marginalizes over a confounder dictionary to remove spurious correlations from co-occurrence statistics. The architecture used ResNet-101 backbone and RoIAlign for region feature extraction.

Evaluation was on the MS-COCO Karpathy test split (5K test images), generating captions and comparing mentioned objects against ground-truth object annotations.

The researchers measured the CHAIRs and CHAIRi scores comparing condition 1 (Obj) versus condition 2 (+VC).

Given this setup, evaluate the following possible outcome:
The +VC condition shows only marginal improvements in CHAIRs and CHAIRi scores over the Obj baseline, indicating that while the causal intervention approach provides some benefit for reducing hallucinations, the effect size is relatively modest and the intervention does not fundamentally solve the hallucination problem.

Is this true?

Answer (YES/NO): NO